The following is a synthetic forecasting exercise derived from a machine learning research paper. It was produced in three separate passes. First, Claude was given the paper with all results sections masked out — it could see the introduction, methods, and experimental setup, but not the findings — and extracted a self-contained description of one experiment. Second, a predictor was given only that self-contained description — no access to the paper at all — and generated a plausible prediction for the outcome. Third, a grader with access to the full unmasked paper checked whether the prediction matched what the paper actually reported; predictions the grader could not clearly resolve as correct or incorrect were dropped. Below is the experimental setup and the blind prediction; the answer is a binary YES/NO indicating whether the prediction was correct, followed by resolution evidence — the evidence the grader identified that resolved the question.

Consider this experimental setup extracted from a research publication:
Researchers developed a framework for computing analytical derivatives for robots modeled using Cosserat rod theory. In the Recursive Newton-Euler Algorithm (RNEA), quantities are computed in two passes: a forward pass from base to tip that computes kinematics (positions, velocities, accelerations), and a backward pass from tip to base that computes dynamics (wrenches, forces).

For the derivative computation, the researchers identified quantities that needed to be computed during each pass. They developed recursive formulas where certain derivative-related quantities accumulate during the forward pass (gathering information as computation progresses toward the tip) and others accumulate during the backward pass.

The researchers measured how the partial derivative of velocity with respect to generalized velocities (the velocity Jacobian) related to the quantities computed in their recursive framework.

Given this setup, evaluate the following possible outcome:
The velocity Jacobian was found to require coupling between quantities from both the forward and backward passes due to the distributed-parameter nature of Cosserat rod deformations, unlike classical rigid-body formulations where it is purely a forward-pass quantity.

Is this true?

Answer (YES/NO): NO